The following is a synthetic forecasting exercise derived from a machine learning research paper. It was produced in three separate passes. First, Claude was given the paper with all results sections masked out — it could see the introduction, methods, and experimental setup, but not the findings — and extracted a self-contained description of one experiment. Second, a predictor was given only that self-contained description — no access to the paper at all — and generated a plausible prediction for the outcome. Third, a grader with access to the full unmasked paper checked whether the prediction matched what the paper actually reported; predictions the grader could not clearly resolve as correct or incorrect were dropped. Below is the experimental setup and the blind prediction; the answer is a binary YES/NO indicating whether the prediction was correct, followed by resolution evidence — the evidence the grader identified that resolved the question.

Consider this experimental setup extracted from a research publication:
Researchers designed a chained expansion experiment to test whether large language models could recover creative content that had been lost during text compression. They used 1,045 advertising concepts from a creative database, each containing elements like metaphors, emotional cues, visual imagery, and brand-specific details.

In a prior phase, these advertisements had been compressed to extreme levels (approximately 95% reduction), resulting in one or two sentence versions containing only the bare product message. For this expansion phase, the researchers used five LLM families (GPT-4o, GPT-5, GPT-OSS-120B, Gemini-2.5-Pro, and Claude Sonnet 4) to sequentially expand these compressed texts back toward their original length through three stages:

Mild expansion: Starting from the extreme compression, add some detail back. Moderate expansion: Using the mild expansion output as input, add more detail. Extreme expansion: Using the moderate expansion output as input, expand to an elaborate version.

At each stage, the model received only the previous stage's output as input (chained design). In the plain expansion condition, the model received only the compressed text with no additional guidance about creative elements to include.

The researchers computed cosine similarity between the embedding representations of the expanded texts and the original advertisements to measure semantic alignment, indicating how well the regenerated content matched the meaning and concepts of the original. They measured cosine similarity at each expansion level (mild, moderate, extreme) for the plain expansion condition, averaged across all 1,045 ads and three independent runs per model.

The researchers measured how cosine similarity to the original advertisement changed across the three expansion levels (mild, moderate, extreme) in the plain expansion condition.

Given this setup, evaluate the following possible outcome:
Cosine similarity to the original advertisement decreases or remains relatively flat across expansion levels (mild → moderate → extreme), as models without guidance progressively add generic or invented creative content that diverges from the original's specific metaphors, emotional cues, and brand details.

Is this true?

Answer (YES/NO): NO